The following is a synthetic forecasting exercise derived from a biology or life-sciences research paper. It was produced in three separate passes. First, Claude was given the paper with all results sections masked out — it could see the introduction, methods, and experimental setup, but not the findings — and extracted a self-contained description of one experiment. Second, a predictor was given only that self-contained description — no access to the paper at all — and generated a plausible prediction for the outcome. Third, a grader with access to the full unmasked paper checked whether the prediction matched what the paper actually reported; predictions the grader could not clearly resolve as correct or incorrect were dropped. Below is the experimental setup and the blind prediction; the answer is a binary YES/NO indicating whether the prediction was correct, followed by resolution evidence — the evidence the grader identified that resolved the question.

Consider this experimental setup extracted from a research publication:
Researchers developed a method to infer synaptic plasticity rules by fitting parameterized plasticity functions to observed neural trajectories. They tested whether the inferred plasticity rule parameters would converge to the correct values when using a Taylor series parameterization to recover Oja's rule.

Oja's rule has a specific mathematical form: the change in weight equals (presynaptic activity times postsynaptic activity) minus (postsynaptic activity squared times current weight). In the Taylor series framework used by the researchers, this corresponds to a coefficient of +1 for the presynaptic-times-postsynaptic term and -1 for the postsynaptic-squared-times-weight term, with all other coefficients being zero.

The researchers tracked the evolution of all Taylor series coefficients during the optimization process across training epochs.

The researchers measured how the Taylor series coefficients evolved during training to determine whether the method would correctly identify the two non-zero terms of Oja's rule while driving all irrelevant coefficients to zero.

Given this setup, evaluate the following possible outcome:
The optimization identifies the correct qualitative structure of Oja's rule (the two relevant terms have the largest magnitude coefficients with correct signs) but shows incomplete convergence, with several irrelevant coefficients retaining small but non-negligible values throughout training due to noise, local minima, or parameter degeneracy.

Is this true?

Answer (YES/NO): NO